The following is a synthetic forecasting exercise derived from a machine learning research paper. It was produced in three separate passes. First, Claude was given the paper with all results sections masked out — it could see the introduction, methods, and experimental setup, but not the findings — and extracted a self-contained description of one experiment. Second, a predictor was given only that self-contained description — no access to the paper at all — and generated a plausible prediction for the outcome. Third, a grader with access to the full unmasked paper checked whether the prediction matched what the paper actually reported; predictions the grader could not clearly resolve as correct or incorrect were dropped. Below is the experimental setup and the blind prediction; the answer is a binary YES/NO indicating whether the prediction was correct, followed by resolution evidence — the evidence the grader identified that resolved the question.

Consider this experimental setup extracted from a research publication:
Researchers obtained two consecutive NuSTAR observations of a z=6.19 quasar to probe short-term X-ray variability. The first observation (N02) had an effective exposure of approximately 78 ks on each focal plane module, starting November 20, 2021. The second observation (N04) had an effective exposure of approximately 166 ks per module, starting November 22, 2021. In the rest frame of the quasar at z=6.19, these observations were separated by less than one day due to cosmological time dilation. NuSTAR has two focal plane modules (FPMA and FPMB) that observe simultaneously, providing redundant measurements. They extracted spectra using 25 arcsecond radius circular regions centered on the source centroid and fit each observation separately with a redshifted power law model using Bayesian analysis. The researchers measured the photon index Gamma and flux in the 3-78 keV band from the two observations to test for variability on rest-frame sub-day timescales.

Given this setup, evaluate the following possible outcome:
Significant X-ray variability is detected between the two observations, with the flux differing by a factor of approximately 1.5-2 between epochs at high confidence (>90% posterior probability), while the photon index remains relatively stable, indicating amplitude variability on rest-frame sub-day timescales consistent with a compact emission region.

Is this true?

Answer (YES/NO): NO